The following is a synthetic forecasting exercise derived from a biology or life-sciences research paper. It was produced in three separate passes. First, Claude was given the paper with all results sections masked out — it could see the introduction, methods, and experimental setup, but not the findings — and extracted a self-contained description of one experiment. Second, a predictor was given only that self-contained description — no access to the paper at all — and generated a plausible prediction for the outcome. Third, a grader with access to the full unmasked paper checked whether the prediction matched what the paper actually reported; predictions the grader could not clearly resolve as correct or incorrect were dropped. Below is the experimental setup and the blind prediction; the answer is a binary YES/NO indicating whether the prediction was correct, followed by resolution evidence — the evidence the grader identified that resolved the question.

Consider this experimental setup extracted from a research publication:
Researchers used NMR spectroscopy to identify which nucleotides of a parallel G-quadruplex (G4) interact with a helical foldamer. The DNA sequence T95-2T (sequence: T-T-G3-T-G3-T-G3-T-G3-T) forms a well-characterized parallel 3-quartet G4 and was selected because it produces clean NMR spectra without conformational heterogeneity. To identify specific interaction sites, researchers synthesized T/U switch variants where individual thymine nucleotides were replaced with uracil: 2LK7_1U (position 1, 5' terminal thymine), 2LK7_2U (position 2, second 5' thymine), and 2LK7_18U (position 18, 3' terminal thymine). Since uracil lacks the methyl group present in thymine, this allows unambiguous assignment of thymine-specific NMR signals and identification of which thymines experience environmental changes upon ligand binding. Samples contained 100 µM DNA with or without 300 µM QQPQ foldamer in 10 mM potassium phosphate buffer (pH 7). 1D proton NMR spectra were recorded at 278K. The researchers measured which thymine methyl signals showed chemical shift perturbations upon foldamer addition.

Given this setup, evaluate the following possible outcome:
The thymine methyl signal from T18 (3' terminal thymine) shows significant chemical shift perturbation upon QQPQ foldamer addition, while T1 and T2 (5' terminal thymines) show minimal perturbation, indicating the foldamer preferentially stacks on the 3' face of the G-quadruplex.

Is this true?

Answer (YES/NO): NO